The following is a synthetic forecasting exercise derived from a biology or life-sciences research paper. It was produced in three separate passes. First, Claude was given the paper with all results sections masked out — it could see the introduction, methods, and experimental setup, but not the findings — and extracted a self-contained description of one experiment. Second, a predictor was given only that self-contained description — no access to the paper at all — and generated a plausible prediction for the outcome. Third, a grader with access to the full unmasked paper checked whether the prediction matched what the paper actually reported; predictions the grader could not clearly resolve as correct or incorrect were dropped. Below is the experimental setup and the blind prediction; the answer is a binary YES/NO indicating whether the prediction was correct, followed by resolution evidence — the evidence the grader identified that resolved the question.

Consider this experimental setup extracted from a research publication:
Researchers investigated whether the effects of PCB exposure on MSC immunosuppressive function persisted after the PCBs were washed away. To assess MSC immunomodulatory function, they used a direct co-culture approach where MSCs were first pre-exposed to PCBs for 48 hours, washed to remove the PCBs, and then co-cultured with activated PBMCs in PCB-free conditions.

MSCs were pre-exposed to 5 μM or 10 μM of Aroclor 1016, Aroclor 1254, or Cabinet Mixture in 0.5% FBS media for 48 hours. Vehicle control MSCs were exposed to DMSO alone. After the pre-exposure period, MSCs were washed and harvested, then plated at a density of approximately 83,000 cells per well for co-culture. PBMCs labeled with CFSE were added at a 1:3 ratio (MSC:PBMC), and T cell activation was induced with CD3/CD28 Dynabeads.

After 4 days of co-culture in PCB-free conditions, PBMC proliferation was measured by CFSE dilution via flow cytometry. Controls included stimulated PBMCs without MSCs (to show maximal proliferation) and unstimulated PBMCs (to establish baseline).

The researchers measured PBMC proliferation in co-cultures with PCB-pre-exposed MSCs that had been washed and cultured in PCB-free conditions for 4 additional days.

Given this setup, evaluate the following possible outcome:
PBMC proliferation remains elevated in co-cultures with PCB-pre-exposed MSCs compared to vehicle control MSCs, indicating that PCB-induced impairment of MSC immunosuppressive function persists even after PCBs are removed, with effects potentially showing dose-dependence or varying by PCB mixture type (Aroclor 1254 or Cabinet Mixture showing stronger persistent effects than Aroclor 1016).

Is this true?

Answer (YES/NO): NO